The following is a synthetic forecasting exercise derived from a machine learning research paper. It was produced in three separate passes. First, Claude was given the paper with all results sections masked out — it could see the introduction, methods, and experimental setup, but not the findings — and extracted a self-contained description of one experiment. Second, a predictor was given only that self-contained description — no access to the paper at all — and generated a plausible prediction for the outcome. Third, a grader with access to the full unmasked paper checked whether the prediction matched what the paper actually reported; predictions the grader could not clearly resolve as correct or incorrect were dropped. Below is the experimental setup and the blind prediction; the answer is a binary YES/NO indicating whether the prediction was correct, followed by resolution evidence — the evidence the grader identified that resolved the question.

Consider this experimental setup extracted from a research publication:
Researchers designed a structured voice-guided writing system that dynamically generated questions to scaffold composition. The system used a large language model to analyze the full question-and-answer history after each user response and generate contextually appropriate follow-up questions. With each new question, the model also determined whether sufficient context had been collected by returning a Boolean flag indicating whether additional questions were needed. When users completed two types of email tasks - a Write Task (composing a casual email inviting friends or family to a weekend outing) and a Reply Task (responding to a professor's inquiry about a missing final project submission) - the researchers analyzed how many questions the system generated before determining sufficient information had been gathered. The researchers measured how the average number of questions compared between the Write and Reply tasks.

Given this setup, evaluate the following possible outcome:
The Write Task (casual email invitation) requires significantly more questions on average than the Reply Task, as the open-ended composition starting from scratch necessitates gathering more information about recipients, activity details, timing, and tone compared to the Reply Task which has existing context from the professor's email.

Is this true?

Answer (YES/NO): NO